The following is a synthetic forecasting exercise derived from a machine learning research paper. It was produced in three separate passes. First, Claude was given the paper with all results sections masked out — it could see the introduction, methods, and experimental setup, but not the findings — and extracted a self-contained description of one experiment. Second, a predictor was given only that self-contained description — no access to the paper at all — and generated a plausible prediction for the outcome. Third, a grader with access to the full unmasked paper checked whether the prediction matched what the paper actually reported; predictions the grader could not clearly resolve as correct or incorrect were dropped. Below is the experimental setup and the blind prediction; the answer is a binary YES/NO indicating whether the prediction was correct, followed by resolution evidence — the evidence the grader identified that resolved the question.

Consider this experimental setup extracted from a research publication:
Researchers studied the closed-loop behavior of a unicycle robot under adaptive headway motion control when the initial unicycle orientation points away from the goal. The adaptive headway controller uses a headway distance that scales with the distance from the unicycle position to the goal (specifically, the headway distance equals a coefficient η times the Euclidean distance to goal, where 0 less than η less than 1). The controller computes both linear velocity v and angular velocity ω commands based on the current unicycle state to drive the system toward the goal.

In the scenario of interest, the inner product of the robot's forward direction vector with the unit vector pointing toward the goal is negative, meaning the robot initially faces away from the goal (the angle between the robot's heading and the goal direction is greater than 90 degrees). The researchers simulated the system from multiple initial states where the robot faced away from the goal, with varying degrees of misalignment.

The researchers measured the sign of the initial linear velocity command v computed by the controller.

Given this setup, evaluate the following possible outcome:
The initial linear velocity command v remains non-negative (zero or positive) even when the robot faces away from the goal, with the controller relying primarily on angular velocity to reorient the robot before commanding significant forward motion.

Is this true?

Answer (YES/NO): NO